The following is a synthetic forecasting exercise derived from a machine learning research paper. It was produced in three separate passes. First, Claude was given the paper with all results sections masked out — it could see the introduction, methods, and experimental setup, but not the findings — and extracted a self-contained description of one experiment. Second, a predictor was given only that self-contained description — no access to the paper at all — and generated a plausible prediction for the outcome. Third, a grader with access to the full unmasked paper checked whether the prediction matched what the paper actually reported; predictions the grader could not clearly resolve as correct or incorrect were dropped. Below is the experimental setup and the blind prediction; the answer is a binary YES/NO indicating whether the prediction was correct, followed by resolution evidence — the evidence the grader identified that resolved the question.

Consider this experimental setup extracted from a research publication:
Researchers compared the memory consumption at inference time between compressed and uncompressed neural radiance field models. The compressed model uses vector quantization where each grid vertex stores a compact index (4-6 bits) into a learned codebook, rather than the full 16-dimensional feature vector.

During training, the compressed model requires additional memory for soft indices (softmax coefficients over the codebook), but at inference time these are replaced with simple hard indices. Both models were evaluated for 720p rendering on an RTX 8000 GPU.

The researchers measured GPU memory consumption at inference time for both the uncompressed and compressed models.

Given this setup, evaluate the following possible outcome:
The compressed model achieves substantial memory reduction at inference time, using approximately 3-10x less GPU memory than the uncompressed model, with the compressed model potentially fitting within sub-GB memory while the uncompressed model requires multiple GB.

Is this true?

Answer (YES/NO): NO